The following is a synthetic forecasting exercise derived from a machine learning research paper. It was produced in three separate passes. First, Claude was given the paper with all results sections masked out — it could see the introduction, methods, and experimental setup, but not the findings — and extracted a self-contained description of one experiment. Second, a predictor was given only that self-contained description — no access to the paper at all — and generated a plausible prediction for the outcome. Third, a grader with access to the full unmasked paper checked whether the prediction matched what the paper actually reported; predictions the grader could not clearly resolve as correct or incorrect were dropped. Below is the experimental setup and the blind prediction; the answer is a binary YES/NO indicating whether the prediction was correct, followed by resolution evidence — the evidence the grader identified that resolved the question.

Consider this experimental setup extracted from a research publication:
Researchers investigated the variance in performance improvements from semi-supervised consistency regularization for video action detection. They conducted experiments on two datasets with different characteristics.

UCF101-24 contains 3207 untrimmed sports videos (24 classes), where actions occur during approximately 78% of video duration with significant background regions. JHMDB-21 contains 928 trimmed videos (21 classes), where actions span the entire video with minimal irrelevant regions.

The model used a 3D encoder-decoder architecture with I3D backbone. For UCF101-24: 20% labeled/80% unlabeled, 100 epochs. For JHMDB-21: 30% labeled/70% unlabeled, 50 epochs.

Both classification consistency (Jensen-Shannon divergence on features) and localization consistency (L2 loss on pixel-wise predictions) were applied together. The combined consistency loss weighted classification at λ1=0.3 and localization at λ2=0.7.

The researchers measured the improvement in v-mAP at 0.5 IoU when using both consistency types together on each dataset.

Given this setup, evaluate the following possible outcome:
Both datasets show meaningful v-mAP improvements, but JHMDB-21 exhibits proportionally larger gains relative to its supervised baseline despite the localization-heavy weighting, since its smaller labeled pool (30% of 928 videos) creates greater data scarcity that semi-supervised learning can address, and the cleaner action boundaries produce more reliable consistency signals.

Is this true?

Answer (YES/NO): NO